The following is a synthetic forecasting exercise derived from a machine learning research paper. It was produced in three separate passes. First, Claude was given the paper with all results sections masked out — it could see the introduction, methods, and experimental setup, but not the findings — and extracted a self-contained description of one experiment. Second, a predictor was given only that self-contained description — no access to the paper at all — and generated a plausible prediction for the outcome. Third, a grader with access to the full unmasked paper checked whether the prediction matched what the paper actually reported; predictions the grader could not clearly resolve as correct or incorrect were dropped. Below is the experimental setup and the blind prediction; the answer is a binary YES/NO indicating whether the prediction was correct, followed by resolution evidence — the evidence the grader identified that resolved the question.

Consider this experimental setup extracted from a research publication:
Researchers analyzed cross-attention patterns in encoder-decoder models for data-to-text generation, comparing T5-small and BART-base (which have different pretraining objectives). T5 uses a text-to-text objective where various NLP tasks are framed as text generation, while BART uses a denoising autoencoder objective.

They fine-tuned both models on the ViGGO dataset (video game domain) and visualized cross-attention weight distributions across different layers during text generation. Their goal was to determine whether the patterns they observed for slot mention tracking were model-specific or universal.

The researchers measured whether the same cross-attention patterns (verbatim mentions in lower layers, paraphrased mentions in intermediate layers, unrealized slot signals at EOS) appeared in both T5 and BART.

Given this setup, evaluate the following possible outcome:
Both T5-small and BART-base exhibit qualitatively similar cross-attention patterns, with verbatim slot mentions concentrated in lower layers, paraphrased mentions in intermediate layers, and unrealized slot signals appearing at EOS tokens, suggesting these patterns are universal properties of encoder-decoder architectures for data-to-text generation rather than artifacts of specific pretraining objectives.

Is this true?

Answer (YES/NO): YES